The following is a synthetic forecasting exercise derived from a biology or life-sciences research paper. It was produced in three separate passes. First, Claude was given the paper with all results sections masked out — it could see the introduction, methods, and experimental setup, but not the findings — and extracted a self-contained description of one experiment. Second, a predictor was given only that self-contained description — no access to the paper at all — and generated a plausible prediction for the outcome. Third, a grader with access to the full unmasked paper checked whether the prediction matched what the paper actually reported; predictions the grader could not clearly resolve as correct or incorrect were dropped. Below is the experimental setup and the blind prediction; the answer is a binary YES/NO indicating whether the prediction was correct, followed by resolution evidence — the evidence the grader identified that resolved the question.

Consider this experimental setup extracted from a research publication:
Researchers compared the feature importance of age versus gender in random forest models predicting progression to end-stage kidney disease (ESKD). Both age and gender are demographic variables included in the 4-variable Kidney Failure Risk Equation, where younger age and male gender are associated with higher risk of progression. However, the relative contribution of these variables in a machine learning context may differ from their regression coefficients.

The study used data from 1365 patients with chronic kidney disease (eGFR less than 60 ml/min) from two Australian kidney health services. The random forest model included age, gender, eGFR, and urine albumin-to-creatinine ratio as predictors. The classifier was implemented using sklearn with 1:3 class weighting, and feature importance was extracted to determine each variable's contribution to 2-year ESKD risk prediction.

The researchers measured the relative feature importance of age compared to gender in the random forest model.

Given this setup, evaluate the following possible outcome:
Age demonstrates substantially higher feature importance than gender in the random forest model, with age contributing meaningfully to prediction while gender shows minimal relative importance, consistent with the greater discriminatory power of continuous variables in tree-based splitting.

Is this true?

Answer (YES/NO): NO